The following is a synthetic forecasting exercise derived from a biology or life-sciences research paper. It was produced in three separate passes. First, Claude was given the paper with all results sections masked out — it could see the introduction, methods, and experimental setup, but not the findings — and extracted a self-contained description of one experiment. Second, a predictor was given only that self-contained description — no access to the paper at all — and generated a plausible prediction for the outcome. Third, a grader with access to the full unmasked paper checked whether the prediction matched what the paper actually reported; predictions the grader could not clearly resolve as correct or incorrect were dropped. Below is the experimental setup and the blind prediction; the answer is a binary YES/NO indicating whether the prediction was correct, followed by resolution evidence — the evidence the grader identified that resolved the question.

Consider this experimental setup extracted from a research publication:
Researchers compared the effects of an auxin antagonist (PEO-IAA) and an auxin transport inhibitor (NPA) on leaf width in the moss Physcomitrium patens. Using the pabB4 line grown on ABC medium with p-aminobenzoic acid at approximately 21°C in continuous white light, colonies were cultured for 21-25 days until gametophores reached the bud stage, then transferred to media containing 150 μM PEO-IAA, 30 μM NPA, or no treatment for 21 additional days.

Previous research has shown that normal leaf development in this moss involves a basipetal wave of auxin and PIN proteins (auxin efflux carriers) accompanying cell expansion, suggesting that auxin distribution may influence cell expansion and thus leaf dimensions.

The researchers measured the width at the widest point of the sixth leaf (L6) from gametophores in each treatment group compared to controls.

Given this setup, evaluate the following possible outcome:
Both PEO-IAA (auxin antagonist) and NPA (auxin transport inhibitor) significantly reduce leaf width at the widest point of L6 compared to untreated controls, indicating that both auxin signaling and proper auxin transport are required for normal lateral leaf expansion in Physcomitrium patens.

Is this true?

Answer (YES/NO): NO